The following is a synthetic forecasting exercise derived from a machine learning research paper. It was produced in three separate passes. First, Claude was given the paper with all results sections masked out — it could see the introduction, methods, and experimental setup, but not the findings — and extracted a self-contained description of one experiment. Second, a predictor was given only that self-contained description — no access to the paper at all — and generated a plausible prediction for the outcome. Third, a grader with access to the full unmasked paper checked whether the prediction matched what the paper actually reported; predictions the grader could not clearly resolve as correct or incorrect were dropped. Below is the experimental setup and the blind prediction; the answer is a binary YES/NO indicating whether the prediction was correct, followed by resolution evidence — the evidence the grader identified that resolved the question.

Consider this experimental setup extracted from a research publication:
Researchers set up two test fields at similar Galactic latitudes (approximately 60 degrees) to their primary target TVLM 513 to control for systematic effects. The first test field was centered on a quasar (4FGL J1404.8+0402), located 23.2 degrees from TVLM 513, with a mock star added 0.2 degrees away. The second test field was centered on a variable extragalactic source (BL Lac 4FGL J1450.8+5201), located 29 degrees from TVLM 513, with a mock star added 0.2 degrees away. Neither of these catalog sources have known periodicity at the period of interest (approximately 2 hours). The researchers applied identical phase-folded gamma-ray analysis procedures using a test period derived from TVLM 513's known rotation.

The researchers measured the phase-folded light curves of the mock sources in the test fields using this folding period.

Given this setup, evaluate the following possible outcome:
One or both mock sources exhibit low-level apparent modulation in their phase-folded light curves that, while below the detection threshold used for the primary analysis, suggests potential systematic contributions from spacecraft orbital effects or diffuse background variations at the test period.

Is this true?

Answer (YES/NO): NO